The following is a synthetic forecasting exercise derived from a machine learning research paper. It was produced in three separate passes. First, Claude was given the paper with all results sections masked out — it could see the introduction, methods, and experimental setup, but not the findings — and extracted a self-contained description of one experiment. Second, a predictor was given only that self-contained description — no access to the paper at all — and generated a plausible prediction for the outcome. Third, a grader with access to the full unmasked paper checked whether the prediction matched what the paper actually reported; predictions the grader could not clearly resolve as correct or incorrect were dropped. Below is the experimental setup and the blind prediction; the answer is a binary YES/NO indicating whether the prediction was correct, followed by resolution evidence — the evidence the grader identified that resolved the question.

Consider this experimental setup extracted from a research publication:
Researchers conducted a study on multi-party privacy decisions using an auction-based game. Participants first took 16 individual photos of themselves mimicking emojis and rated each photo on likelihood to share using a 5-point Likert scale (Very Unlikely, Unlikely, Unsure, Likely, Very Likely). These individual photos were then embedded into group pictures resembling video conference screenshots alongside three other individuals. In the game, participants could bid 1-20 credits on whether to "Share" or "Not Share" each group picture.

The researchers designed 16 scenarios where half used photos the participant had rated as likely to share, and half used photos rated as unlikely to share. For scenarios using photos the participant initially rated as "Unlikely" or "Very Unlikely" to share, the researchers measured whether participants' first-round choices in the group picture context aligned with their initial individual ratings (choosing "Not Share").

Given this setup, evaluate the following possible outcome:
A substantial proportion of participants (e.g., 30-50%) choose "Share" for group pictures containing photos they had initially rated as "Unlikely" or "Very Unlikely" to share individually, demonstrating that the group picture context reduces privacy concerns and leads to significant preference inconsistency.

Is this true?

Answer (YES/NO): YES